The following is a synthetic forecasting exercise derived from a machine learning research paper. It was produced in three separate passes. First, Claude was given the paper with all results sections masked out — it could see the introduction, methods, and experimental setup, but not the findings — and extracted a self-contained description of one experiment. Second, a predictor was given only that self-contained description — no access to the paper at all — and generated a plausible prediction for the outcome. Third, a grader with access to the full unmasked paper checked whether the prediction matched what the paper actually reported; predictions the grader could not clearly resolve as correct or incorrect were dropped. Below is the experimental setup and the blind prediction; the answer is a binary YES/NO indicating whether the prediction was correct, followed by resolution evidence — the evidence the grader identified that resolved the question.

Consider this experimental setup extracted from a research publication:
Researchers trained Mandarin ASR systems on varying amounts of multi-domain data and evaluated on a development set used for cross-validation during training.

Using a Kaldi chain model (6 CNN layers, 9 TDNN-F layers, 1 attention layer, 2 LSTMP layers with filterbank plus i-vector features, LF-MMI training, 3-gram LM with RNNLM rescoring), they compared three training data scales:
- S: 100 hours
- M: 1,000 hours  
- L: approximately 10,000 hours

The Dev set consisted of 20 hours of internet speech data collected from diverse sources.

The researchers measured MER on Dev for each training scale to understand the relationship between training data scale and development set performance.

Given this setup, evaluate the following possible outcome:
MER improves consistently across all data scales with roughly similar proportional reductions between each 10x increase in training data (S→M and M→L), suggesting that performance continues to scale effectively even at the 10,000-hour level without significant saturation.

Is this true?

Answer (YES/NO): NO